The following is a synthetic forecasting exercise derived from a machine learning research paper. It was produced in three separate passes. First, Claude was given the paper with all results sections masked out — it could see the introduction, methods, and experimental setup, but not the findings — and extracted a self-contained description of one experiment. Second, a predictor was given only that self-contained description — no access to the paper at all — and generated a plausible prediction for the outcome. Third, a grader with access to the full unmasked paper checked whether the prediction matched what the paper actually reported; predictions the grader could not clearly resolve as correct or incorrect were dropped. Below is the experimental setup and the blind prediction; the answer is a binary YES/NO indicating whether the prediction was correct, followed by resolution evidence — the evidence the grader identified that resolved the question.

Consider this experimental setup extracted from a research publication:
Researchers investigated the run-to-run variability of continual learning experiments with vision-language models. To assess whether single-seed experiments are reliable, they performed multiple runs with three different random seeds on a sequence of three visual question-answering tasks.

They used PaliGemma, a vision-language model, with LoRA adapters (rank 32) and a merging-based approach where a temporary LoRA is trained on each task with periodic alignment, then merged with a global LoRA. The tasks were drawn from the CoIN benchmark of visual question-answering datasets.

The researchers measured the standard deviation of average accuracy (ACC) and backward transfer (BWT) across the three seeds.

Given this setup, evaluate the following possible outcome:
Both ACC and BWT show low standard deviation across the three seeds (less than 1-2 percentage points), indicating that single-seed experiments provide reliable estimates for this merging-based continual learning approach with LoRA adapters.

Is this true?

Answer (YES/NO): YES